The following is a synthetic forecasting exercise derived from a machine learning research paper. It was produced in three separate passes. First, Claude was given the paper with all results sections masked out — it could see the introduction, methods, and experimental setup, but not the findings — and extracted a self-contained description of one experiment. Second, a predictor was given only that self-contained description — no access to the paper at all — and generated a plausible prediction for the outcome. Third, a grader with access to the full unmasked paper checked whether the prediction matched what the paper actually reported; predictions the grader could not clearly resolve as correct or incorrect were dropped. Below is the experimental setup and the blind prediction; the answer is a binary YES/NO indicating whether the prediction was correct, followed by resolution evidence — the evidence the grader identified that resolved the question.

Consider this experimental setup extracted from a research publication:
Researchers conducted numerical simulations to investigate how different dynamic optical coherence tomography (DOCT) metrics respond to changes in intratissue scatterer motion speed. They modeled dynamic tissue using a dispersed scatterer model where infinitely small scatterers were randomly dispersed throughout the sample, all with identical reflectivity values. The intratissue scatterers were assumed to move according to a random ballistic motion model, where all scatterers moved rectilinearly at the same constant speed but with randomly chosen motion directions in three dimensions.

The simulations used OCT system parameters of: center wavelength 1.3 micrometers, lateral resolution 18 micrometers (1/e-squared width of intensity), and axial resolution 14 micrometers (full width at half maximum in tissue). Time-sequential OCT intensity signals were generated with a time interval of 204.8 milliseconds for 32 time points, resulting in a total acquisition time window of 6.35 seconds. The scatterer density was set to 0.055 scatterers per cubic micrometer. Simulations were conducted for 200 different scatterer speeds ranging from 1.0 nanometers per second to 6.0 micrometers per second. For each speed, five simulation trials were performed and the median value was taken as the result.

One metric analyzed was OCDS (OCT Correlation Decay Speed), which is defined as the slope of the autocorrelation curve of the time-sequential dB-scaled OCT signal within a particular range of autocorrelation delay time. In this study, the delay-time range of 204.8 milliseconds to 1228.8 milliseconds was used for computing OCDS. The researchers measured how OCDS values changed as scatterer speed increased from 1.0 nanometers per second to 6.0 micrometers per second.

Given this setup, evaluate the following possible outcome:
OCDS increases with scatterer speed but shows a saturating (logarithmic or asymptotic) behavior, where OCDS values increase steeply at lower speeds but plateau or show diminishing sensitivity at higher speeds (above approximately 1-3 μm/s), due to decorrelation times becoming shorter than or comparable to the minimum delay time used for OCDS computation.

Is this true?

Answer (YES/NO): NO